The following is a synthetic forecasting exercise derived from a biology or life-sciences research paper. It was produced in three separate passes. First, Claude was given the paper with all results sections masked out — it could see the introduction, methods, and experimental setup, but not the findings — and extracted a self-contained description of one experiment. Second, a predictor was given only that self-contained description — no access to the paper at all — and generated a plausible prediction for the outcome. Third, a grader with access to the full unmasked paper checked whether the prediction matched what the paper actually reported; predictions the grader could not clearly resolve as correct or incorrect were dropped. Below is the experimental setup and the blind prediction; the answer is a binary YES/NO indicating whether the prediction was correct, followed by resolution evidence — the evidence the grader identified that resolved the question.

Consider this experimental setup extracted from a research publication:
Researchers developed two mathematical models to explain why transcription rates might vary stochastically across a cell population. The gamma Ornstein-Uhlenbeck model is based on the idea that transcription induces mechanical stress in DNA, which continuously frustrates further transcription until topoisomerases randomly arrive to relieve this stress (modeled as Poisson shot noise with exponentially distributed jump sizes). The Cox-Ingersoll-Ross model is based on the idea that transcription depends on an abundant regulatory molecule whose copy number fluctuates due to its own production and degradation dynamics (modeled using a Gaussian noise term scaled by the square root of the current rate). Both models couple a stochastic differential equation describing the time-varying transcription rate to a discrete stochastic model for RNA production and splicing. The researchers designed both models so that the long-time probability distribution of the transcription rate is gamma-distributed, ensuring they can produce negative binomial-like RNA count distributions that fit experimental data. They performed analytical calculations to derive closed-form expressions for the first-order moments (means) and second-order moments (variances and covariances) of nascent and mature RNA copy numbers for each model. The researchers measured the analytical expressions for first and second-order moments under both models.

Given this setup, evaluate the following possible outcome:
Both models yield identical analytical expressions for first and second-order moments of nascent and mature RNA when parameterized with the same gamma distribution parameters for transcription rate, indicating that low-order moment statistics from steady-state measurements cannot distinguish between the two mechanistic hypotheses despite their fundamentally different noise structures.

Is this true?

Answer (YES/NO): YES